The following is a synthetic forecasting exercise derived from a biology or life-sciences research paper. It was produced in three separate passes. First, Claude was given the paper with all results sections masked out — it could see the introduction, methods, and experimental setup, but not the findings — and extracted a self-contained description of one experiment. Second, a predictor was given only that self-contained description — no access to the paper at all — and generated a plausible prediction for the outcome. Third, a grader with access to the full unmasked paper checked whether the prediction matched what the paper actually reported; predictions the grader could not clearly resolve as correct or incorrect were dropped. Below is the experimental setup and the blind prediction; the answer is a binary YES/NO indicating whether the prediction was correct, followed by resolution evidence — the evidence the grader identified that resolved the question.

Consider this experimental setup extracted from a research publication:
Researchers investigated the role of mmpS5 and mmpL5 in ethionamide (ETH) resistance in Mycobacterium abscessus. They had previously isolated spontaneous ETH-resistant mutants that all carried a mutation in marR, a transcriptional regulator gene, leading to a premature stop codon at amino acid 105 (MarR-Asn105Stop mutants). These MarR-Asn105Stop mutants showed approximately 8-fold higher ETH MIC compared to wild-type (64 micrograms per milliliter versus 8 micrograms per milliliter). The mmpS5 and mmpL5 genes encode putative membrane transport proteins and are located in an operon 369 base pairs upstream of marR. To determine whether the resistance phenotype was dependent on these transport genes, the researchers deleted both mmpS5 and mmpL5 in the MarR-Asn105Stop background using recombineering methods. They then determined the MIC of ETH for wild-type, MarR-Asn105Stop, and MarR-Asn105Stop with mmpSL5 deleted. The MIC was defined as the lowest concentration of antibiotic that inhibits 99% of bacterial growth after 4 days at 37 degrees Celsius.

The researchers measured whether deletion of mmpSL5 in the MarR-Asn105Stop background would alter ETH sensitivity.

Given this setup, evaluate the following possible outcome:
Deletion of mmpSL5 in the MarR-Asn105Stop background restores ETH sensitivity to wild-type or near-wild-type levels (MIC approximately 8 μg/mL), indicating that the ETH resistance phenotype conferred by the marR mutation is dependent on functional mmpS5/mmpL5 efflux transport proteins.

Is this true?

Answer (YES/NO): NO